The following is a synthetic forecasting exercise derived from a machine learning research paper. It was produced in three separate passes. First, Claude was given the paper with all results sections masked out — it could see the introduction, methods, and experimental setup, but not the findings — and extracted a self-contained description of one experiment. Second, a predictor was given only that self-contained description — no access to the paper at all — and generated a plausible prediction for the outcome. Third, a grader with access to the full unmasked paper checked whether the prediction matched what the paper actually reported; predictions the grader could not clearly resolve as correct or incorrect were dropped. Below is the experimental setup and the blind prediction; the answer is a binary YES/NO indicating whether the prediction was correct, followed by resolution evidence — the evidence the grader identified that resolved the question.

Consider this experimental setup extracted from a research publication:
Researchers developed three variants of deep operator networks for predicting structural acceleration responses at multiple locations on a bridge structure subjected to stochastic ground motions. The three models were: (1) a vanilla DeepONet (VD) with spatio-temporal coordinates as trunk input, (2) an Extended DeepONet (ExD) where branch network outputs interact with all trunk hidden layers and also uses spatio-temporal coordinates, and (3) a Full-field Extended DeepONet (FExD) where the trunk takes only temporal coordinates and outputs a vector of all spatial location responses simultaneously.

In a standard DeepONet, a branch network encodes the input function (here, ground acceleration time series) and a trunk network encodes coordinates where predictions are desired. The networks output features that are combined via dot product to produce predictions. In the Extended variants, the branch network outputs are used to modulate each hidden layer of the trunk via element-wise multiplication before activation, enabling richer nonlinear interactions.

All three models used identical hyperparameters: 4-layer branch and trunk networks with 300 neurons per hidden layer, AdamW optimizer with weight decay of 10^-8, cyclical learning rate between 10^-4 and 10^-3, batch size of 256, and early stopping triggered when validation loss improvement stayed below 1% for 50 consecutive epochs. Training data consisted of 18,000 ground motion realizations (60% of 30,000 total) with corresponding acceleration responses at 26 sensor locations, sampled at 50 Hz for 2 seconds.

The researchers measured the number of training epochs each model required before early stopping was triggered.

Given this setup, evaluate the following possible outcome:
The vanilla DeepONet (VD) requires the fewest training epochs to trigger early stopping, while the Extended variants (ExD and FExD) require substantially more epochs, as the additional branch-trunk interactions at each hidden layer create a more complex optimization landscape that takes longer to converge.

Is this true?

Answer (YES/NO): YES